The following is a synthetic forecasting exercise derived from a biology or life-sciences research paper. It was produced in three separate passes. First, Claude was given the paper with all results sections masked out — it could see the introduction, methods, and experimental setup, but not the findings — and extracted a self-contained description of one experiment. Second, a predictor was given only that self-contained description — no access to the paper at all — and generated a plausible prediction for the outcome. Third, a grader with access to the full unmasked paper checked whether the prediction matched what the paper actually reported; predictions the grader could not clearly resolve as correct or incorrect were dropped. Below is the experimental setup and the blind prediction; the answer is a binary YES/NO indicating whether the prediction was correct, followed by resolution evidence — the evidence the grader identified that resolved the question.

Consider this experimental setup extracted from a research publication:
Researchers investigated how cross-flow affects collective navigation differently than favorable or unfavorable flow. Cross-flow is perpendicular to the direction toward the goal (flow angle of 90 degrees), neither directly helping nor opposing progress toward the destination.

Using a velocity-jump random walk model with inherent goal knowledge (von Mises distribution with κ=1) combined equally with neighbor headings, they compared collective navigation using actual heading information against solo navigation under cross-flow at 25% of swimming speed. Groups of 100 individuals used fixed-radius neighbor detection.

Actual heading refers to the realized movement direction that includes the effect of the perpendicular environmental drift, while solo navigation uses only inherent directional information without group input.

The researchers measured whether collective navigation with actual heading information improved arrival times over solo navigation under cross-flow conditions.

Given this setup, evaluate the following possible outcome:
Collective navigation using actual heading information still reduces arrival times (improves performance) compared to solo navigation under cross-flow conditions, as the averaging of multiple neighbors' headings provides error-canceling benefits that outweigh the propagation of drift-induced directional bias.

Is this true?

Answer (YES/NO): NO